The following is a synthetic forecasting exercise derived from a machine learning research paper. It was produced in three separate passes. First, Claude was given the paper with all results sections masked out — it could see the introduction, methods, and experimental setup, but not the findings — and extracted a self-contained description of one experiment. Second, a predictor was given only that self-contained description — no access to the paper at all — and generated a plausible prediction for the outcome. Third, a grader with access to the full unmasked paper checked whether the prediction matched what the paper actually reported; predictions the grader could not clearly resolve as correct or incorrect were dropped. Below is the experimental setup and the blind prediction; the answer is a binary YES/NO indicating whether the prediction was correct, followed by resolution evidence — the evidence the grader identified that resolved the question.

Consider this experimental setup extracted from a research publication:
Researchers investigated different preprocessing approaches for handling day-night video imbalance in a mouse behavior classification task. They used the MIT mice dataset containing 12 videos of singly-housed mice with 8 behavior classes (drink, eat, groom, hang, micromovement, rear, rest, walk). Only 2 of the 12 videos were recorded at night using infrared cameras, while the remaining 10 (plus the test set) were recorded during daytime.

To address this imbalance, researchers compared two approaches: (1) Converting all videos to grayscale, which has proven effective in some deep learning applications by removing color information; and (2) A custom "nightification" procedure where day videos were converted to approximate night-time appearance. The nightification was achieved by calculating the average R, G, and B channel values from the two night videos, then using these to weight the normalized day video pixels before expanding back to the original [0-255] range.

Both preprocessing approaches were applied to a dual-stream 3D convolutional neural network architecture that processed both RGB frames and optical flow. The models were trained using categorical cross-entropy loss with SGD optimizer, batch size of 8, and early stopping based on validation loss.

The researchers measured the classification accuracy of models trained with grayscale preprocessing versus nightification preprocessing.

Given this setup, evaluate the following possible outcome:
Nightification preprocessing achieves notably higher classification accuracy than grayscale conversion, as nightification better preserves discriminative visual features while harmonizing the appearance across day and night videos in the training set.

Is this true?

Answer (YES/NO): YES